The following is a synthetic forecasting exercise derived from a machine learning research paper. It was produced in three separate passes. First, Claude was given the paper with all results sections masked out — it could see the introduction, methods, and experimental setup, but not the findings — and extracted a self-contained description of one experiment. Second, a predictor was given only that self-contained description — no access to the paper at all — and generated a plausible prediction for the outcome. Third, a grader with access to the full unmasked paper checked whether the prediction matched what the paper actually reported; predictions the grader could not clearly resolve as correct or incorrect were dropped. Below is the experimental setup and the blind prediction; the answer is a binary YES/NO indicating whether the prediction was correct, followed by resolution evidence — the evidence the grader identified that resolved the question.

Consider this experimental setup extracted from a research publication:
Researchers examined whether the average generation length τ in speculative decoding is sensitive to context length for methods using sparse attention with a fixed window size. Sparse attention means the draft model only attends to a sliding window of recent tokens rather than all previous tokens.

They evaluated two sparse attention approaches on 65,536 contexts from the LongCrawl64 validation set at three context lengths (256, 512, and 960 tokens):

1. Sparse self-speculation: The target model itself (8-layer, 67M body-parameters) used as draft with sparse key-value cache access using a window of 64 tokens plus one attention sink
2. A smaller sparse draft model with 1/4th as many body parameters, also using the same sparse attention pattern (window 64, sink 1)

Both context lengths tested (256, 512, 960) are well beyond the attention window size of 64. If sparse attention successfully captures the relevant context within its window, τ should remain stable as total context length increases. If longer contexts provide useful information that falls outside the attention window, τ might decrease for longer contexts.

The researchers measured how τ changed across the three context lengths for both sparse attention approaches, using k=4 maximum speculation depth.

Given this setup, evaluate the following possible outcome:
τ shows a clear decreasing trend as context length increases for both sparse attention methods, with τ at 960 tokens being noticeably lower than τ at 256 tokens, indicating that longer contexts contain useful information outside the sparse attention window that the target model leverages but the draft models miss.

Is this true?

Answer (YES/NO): NO